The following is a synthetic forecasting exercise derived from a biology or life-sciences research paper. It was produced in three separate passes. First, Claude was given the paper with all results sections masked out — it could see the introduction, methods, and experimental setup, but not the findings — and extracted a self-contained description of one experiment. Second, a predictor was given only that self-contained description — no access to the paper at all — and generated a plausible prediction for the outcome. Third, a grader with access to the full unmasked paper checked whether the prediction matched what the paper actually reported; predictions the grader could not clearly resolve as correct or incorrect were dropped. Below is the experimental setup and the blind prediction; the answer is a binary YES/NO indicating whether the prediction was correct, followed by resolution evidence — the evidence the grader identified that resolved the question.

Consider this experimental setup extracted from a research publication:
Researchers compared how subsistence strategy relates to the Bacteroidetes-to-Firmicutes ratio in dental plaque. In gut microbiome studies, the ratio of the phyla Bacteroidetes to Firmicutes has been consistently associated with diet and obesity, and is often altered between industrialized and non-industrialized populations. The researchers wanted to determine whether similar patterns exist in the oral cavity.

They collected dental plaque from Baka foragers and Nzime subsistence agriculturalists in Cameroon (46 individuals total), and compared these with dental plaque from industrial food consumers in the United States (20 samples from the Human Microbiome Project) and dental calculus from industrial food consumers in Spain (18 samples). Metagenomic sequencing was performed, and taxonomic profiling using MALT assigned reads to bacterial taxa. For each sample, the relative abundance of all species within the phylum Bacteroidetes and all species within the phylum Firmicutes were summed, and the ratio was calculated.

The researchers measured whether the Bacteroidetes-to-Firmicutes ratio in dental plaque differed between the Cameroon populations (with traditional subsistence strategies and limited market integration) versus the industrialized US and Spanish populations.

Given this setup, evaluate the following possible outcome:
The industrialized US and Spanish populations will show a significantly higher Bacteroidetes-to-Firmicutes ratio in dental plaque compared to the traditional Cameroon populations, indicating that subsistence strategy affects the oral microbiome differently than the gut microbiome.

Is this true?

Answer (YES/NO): NO